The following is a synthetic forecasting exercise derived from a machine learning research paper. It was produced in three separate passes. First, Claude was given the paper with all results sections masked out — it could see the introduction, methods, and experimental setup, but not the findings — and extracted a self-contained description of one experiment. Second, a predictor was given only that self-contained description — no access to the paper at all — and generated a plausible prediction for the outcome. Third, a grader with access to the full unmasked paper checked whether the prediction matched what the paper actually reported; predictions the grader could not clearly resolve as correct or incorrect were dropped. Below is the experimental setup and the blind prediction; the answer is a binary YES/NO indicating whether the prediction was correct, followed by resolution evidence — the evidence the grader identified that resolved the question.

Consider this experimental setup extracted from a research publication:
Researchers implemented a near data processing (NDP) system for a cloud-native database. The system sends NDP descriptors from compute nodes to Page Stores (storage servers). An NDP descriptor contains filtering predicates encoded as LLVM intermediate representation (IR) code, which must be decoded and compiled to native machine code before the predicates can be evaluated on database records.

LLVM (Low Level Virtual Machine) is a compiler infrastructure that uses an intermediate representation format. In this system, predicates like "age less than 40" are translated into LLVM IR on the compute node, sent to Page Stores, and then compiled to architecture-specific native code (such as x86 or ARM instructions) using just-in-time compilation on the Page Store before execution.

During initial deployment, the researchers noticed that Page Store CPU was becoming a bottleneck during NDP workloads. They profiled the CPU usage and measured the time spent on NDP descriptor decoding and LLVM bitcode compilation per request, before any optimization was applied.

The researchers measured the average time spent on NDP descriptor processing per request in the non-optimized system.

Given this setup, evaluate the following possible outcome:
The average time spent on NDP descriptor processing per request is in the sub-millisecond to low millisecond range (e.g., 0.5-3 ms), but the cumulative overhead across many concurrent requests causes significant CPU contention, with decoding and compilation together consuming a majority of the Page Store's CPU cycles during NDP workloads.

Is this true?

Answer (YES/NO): NO